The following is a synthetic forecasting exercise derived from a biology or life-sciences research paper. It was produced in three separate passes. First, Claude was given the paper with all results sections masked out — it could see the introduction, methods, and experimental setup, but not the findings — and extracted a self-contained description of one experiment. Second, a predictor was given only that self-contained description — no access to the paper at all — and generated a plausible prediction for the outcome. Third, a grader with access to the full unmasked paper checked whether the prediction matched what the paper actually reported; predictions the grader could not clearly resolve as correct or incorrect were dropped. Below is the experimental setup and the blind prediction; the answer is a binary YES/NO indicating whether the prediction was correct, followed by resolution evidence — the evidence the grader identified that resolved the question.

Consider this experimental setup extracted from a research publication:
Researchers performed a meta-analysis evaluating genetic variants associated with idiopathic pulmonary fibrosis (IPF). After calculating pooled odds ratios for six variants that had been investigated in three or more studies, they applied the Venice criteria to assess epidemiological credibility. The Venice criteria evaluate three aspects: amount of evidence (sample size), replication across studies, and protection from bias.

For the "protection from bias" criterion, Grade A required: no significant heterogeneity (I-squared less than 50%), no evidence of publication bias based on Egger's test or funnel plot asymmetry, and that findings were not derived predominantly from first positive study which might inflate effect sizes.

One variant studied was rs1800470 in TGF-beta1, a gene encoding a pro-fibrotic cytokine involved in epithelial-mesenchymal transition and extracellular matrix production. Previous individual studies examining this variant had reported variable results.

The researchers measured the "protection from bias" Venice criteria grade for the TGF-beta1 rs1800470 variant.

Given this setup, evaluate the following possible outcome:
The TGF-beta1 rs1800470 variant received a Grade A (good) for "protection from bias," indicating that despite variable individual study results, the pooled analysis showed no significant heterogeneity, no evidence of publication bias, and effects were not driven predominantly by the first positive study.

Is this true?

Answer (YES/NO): NO